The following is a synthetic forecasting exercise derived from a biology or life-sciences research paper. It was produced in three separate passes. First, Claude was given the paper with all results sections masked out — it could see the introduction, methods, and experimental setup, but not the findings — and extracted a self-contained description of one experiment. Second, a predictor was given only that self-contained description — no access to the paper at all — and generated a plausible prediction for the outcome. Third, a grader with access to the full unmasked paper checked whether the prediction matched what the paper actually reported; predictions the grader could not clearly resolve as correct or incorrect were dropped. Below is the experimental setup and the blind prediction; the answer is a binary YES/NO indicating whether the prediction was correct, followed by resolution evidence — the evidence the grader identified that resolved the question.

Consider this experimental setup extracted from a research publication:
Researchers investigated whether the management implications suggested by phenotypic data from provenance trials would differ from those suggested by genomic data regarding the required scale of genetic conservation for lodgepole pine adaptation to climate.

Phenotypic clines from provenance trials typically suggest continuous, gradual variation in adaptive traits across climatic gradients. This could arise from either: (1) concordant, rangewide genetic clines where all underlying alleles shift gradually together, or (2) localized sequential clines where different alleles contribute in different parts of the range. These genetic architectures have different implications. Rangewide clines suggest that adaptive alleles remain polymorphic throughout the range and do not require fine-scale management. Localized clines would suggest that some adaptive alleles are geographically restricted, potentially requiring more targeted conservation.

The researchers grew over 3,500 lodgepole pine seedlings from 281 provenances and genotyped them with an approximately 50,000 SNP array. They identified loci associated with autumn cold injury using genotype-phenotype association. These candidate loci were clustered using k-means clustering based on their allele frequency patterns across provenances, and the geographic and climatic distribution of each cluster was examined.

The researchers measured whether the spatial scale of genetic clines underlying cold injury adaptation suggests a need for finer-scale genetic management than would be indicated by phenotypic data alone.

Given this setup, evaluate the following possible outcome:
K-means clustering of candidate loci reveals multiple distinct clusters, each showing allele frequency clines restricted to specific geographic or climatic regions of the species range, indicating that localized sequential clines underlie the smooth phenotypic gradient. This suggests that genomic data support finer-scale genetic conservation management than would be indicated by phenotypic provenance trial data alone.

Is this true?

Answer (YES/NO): NO